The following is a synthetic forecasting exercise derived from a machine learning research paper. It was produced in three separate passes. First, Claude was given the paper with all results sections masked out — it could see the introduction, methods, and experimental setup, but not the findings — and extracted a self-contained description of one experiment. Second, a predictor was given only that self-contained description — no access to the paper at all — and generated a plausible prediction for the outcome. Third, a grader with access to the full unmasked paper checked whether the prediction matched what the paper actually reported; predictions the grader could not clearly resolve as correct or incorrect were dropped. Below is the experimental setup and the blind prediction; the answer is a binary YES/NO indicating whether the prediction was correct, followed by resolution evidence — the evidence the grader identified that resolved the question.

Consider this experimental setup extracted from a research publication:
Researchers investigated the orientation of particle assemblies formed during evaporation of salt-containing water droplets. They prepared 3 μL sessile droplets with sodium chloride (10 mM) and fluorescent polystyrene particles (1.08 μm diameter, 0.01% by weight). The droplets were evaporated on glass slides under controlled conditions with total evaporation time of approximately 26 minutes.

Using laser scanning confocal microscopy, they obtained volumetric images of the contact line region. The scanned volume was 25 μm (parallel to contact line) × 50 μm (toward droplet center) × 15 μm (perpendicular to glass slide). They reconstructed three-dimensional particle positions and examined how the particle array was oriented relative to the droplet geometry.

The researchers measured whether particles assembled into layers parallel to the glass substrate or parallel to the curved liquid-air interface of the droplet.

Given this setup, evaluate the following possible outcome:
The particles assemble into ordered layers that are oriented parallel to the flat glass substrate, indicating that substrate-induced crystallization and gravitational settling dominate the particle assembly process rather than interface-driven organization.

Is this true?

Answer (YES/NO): NO